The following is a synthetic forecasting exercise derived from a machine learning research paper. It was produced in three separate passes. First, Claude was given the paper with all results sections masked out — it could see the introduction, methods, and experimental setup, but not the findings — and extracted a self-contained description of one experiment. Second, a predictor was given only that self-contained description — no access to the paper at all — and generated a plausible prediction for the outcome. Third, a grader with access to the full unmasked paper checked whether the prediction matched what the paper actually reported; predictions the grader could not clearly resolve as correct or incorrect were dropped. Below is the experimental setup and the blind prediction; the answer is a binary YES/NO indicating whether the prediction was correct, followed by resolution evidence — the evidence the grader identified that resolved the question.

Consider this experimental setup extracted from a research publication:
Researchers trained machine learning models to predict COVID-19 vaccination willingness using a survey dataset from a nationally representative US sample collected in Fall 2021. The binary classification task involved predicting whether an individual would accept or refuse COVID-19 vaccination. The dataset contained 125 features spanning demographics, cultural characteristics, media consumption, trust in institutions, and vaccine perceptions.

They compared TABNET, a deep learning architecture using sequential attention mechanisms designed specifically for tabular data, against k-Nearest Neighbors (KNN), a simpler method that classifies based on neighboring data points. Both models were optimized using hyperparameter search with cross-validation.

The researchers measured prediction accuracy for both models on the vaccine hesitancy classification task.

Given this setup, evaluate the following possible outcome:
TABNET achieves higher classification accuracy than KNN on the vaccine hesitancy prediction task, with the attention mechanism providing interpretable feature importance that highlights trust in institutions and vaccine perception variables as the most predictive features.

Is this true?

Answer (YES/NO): NO